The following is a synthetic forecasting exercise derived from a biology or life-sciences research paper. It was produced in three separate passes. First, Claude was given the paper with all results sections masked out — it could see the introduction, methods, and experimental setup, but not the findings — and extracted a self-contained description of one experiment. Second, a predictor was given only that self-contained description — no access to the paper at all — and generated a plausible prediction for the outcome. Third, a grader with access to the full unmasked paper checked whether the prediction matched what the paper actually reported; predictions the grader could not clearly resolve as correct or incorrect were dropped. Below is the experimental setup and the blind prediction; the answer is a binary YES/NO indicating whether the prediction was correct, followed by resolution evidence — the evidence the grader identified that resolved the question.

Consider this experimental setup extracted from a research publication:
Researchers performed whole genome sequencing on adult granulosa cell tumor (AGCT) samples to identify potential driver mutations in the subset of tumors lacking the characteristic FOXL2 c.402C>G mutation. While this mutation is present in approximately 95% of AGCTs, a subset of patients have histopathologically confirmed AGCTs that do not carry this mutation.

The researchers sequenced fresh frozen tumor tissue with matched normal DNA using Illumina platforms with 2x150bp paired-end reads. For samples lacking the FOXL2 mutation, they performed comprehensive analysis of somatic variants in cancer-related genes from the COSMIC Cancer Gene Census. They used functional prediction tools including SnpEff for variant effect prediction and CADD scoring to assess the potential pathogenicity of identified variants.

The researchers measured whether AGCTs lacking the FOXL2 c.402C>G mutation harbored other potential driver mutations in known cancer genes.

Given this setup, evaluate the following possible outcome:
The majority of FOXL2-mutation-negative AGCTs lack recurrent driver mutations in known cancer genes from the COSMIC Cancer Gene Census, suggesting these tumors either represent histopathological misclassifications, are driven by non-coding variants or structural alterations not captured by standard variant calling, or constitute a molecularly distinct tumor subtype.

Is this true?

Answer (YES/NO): NO